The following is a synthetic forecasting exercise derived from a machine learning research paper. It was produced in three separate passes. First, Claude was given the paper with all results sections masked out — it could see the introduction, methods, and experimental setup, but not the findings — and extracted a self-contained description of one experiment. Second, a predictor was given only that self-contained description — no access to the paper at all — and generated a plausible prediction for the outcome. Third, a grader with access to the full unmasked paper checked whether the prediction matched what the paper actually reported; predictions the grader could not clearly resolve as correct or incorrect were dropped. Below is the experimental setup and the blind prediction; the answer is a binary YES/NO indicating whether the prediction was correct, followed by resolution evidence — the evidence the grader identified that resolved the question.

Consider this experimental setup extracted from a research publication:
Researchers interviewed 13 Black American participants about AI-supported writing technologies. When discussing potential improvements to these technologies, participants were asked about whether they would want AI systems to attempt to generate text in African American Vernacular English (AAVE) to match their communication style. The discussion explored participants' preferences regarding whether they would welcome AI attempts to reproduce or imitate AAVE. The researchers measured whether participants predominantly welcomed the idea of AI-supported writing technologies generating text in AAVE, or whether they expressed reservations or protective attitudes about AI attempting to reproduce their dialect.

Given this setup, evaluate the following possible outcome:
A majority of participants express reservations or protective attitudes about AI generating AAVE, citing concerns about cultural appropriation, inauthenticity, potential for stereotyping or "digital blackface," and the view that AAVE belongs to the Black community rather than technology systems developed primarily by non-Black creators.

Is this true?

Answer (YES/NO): NO